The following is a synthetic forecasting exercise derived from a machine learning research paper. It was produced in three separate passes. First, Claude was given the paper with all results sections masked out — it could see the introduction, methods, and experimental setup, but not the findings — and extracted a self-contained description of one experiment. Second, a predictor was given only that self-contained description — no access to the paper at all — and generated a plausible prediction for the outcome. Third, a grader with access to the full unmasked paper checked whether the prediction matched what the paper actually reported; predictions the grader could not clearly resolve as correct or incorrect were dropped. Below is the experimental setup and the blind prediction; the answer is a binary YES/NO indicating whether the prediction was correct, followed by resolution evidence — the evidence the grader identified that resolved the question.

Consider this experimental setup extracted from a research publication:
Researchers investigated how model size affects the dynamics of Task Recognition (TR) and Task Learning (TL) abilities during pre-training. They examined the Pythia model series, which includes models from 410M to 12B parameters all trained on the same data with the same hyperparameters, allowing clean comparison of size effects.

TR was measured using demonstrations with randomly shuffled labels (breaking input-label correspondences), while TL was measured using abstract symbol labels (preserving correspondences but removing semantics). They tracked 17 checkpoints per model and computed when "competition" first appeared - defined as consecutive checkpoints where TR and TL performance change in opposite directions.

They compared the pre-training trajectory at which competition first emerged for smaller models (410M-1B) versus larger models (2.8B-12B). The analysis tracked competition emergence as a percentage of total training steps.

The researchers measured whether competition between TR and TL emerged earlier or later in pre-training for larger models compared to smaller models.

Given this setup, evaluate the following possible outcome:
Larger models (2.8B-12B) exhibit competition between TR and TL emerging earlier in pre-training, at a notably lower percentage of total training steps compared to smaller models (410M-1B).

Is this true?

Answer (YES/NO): YES